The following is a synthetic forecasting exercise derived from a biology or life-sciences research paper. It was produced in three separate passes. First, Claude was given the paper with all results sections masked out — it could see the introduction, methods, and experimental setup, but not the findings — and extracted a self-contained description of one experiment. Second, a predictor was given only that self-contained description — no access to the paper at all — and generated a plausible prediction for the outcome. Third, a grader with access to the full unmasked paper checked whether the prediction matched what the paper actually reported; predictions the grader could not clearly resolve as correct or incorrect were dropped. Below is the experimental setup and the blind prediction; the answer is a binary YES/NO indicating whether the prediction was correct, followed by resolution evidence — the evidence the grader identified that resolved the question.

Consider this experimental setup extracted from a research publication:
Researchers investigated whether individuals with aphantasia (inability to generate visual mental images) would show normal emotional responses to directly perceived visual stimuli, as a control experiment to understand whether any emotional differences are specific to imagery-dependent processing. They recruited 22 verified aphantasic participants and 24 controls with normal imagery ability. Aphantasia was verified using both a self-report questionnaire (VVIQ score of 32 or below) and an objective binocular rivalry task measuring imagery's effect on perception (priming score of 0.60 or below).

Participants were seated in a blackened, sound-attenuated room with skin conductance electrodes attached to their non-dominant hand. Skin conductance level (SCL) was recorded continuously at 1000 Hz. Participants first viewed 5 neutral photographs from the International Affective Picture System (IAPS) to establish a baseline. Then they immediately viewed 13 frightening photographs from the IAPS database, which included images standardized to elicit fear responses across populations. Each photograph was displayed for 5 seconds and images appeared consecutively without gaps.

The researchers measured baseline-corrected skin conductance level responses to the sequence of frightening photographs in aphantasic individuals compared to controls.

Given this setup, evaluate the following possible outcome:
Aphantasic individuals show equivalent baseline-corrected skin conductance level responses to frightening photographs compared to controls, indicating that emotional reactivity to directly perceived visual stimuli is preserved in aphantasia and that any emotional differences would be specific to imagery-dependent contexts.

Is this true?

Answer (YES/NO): YES